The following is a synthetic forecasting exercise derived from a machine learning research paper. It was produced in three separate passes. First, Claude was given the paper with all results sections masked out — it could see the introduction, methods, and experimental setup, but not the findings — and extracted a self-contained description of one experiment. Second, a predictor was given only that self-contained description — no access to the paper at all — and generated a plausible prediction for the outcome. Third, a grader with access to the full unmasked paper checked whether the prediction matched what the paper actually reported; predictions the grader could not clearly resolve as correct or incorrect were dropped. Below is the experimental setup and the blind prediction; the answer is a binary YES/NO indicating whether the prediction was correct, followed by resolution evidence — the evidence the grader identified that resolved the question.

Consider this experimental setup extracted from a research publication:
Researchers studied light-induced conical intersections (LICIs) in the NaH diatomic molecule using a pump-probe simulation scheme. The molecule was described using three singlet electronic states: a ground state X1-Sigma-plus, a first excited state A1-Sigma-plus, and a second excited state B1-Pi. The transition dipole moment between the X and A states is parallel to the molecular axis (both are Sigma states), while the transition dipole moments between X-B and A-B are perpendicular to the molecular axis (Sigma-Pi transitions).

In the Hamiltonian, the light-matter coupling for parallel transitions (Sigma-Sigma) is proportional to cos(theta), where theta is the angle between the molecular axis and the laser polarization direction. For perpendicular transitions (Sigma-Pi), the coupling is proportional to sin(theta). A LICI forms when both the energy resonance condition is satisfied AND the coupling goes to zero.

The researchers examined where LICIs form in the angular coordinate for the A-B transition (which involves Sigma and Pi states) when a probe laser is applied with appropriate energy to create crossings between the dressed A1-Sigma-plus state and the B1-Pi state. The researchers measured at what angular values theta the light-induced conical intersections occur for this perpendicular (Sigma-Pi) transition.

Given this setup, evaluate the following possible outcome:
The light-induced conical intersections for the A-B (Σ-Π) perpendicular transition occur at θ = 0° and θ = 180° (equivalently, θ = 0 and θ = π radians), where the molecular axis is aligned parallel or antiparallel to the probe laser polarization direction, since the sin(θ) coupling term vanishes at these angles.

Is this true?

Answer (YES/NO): YES